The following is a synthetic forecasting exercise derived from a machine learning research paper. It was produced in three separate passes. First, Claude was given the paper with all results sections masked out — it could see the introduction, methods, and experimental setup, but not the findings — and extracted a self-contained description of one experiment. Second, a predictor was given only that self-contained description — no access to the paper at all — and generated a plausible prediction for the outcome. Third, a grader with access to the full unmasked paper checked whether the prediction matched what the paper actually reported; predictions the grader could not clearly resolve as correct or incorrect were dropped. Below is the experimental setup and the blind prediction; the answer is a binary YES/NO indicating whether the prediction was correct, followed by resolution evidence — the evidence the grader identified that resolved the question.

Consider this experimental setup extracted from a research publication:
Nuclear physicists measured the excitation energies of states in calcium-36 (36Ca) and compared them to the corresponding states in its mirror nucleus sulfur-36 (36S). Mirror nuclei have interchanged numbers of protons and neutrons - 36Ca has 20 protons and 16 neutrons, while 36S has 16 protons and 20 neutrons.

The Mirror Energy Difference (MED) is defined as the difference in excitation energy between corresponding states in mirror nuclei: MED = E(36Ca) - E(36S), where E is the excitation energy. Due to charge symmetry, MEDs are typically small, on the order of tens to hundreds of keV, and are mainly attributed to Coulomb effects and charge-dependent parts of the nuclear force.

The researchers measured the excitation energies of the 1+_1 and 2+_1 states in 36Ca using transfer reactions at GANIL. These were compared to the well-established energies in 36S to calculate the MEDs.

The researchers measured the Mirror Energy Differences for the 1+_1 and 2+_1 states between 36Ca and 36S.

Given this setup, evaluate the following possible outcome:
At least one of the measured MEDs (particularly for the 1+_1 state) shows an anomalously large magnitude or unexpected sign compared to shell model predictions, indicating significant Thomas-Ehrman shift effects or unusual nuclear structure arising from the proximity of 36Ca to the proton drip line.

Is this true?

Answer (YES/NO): YES